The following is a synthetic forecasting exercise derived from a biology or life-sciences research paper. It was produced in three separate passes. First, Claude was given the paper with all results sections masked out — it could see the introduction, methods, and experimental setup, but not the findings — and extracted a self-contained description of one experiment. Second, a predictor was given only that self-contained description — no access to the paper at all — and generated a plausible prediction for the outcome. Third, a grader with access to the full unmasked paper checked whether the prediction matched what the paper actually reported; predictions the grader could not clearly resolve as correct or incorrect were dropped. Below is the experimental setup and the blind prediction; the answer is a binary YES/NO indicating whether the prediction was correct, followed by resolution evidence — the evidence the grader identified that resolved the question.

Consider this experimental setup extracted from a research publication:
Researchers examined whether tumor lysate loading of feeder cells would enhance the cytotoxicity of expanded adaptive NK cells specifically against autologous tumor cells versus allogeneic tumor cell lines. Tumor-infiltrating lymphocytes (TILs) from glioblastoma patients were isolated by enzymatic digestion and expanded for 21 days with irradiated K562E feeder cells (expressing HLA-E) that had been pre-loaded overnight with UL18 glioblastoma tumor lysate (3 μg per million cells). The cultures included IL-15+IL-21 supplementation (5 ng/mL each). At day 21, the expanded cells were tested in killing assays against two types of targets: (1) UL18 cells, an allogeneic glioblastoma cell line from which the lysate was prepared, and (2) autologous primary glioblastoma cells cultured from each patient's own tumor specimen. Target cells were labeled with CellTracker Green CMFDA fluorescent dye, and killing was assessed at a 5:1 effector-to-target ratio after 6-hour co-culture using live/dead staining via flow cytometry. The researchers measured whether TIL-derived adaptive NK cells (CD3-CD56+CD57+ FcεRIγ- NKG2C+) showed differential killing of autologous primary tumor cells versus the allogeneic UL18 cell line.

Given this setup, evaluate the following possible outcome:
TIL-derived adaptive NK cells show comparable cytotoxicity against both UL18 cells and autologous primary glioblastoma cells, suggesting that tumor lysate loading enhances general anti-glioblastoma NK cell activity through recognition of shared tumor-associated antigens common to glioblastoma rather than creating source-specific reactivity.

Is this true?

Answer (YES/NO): NO